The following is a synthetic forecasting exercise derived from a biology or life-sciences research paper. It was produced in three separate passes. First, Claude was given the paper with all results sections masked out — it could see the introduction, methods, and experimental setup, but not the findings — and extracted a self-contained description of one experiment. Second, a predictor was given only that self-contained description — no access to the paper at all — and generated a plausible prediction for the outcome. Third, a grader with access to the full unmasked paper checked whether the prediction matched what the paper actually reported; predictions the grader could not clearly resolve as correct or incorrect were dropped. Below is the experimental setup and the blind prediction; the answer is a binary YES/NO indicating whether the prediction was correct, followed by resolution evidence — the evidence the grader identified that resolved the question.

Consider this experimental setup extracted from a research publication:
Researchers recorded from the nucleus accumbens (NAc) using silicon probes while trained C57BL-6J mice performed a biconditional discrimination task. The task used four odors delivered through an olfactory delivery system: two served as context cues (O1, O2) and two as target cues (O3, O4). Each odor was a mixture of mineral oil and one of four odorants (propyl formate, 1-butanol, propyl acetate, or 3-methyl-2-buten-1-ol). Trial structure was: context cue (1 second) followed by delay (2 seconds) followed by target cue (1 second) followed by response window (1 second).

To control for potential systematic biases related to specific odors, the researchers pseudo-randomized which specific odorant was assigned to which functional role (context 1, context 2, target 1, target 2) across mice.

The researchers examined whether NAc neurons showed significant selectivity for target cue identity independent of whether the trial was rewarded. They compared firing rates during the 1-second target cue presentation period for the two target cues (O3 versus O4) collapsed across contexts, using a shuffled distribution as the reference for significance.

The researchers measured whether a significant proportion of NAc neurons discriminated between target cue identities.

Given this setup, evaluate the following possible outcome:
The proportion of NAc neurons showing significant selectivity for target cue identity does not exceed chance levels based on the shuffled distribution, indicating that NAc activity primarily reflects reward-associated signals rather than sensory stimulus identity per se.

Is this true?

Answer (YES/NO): NO